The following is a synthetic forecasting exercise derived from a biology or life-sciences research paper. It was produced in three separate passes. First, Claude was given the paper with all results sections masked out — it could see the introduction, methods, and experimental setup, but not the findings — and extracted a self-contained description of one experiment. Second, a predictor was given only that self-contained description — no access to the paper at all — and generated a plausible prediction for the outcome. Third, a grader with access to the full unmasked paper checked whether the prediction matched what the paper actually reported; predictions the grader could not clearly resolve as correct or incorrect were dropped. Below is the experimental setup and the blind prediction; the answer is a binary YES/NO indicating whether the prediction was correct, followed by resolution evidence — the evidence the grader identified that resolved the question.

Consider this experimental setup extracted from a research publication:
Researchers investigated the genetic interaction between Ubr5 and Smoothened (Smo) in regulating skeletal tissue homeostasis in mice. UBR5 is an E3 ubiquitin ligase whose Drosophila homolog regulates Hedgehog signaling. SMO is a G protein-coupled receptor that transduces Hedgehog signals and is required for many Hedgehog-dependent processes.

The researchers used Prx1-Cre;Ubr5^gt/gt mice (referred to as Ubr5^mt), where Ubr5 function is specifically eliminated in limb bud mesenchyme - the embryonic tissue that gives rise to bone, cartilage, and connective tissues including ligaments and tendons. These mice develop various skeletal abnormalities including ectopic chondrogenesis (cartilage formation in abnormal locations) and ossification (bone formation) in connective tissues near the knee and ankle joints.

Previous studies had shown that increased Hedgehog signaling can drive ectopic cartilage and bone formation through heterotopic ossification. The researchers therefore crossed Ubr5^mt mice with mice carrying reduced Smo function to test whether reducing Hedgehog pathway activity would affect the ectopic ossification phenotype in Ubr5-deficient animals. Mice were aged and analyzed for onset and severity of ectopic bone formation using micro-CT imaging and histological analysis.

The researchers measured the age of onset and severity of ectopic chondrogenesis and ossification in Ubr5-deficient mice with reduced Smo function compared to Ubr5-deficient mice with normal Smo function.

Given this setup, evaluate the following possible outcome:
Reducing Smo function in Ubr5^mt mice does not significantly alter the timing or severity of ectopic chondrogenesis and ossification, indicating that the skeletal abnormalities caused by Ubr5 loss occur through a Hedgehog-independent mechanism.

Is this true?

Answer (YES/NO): NO